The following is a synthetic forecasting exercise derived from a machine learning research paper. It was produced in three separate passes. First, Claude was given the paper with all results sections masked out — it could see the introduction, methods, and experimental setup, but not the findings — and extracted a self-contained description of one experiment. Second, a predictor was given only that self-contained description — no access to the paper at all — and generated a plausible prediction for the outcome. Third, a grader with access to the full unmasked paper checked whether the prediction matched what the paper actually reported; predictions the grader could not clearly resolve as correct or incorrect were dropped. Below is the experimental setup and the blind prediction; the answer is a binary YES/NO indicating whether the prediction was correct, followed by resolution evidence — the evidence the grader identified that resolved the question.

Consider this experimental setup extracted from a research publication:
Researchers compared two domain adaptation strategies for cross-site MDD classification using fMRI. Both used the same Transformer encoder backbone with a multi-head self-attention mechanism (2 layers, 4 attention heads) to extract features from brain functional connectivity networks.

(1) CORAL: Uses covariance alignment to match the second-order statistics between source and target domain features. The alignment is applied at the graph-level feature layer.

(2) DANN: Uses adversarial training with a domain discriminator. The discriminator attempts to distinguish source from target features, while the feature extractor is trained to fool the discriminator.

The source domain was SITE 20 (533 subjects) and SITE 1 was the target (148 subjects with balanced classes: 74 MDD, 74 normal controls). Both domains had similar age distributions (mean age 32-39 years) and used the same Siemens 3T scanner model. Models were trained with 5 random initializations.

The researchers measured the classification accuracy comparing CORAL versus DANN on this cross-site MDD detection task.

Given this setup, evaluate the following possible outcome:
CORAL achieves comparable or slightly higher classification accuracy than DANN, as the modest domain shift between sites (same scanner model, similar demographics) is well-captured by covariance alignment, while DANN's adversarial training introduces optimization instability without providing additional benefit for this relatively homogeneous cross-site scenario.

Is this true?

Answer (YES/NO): YES